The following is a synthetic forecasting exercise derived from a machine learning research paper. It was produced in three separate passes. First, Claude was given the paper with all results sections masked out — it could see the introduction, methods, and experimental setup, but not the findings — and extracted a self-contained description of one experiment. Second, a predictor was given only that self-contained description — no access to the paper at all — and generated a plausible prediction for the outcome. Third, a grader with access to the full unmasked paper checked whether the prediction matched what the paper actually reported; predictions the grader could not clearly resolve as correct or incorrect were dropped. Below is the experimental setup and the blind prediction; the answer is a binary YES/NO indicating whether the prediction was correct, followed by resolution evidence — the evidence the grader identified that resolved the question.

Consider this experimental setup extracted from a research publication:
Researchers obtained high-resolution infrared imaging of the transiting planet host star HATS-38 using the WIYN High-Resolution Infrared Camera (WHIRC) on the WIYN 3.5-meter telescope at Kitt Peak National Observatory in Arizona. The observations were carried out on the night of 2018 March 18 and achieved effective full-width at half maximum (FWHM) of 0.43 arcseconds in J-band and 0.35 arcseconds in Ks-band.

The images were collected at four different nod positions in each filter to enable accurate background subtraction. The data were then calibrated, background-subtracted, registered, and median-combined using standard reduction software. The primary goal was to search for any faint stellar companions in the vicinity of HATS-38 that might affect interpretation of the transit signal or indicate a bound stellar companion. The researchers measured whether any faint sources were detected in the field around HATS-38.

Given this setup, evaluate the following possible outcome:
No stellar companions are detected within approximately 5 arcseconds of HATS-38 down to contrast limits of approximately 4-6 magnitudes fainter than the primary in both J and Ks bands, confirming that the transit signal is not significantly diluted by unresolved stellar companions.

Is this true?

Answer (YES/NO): NO